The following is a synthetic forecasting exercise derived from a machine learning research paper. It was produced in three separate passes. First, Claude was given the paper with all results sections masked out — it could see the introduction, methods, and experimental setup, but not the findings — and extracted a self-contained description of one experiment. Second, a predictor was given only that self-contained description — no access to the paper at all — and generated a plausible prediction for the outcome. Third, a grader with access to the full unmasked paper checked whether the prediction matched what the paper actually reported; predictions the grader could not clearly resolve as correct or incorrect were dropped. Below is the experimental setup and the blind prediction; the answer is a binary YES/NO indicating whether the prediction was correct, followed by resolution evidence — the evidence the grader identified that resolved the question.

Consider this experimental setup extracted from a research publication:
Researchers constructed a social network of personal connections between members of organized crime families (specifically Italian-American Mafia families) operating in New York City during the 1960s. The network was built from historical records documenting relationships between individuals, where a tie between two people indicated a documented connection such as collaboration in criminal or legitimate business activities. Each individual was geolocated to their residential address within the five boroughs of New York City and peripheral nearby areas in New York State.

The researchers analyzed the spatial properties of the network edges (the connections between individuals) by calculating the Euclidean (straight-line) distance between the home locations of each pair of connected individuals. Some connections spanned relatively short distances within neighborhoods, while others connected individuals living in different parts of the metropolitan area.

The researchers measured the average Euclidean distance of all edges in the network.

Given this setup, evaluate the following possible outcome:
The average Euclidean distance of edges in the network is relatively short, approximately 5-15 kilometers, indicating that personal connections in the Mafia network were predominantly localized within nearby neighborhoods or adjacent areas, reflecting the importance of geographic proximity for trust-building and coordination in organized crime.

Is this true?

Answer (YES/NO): YES